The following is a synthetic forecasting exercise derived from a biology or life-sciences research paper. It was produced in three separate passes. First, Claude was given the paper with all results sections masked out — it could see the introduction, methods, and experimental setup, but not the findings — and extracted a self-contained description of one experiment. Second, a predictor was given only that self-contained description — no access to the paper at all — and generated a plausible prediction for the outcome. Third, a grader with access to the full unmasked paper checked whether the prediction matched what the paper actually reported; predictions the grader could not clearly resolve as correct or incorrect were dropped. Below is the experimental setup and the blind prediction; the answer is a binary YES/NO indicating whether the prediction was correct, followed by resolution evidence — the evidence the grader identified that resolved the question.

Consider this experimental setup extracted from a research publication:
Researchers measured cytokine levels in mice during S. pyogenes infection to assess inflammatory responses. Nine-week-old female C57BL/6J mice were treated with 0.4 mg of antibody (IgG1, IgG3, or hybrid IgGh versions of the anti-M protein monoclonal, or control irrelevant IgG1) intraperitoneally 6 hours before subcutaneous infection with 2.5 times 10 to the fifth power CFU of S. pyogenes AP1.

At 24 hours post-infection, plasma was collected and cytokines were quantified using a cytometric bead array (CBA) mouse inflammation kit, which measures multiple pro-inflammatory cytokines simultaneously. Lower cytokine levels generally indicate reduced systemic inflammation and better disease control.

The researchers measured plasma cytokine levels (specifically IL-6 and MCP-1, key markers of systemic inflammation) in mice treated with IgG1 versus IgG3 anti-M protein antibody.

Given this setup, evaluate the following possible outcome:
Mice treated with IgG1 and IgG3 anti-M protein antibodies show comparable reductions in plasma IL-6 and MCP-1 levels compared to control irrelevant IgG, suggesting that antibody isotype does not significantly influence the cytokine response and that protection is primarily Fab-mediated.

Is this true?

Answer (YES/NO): NO